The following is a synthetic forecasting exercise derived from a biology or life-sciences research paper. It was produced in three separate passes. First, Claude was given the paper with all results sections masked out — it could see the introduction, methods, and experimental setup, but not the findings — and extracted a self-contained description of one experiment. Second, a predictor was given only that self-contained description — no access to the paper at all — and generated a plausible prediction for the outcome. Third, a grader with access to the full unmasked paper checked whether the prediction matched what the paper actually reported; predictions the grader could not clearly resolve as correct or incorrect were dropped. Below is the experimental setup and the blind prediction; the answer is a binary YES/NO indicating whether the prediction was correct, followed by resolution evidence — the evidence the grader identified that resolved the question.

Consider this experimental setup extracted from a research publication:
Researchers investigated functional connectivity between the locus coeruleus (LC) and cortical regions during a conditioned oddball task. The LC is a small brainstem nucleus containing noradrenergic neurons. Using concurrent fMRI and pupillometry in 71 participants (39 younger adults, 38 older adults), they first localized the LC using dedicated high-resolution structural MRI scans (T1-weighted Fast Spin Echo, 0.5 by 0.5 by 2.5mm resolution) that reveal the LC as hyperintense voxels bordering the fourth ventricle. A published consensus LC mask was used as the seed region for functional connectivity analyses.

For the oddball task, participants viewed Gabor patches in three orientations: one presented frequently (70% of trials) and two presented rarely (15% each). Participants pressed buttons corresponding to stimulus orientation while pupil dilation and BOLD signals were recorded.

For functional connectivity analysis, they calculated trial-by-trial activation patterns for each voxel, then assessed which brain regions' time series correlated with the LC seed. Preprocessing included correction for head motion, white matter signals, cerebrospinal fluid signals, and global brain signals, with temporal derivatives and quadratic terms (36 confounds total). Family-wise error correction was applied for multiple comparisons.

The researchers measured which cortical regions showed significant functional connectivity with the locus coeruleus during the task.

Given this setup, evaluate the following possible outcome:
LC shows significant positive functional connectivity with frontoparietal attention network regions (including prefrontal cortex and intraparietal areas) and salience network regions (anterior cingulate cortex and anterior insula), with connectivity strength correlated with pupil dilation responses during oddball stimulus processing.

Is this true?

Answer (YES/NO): NO